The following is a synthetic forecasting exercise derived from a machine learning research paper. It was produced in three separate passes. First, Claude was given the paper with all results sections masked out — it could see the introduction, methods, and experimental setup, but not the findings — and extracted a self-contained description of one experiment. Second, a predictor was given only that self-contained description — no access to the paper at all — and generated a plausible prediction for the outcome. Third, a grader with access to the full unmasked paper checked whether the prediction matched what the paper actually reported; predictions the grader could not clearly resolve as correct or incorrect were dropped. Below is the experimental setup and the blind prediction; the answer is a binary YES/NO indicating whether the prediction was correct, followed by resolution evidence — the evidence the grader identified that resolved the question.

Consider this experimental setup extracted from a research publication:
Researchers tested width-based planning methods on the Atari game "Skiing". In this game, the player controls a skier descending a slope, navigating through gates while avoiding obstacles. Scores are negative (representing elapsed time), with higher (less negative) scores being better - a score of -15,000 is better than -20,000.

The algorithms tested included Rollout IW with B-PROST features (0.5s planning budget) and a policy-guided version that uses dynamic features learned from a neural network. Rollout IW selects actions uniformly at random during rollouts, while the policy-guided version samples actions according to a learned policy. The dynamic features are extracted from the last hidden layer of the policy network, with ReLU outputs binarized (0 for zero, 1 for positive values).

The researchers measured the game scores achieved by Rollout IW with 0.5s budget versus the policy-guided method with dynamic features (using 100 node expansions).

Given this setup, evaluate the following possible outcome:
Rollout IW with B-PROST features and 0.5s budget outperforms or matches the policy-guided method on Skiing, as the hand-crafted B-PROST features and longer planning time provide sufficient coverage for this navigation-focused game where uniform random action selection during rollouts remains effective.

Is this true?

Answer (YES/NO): YES